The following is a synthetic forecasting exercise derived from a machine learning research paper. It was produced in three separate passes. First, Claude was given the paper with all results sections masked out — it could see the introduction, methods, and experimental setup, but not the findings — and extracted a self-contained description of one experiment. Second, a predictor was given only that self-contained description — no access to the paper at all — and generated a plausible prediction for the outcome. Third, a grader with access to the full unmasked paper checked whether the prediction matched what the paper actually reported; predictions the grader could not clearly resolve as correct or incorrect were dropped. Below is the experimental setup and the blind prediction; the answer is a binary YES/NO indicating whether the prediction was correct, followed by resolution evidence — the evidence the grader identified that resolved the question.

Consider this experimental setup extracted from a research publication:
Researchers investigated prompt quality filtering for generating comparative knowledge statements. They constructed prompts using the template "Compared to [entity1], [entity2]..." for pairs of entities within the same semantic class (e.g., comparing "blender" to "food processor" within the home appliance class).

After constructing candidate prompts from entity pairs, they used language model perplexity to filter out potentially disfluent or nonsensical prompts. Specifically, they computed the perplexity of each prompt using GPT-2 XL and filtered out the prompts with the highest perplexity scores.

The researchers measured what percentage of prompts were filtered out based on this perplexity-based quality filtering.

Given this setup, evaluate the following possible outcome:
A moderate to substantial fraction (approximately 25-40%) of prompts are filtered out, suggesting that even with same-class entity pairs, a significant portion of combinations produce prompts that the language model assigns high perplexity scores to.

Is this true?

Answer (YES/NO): YES